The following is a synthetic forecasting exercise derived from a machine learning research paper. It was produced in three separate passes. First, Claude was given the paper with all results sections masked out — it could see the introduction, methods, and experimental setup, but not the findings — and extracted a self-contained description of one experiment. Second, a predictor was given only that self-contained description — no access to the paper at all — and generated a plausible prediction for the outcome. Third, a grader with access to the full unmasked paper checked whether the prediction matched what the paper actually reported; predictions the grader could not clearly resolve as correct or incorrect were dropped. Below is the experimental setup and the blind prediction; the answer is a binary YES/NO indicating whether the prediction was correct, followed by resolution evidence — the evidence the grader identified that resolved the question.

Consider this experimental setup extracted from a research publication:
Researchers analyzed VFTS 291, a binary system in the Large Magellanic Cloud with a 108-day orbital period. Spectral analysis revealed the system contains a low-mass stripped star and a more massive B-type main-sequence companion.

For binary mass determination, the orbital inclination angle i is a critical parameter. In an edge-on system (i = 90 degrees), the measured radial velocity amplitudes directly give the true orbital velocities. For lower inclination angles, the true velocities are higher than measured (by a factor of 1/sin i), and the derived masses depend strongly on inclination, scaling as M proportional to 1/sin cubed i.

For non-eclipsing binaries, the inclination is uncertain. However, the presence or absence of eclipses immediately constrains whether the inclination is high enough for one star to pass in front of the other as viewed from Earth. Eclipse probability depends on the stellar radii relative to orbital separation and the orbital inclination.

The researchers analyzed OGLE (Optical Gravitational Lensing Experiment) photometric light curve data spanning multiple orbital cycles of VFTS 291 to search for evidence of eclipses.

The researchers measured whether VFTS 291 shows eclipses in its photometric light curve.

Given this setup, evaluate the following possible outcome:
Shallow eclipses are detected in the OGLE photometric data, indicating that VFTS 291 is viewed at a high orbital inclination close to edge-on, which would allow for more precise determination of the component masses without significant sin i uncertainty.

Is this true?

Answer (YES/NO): NO